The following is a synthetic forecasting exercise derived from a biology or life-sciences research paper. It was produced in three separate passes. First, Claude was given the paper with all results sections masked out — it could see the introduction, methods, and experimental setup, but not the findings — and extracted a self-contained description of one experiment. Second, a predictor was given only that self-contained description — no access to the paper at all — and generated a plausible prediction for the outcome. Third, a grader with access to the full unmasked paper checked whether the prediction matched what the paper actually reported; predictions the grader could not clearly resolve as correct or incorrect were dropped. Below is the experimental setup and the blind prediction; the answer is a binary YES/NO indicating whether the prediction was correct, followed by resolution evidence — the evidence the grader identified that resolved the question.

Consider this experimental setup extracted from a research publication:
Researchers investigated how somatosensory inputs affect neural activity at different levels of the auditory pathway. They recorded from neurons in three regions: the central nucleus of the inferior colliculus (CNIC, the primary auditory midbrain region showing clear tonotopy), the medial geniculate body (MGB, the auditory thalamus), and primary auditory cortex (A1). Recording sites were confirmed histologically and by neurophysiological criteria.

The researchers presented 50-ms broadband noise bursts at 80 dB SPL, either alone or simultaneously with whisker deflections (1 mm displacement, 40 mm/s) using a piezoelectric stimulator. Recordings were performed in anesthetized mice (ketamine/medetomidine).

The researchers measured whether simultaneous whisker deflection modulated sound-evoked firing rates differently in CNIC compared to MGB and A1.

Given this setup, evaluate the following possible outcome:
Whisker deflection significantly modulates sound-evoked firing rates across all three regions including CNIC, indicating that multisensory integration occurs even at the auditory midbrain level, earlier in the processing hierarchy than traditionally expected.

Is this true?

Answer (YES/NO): NO